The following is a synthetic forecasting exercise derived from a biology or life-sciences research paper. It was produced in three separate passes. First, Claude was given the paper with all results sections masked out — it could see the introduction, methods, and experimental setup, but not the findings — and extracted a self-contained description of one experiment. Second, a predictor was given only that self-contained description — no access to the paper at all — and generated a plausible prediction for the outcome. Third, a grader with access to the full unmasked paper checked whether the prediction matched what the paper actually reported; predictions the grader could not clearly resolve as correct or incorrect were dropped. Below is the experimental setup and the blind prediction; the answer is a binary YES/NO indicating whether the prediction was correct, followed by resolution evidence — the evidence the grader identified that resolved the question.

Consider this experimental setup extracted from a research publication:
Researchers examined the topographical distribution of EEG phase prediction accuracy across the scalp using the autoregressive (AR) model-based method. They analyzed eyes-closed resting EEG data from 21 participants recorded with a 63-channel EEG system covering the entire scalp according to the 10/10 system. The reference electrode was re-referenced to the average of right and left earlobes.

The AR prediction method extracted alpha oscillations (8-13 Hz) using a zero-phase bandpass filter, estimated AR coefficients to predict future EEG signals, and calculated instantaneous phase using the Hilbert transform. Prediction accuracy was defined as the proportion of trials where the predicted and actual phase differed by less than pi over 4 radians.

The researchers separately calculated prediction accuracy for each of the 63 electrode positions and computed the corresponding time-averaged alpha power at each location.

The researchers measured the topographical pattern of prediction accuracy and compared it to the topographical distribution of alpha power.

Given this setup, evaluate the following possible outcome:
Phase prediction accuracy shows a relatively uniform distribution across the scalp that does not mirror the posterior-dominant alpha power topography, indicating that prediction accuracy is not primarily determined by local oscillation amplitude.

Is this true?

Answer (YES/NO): NO